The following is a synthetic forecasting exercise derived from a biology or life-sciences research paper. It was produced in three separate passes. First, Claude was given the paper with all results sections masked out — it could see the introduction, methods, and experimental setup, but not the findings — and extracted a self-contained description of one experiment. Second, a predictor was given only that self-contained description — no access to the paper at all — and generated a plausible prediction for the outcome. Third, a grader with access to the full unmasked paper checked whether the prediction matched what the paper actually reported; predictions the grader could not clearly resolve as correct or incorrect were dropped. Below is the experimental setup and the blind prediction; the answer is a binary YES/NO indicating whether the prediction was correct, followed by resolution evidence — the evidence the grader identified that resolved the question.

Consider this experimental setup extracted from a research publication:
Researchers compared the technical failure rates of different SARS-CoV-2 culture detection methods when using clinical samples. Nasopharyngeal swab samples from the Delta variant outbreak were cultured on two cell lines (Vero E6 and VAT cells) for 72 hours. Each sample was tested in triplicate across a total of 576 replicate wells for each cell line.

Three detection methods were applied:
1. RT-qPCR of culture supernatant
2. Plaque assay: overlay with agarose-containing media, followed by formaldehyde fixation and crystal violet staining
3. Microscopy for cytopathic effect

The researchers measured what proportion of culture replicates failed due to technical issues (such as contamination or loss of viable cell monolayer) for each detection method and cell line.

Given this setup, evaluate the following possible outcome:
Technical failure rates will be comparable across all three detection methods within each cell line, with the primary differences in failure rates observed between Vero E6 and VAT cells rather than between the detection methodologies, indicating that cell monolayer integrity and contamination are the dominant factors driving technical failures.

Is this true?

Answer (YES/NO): NO